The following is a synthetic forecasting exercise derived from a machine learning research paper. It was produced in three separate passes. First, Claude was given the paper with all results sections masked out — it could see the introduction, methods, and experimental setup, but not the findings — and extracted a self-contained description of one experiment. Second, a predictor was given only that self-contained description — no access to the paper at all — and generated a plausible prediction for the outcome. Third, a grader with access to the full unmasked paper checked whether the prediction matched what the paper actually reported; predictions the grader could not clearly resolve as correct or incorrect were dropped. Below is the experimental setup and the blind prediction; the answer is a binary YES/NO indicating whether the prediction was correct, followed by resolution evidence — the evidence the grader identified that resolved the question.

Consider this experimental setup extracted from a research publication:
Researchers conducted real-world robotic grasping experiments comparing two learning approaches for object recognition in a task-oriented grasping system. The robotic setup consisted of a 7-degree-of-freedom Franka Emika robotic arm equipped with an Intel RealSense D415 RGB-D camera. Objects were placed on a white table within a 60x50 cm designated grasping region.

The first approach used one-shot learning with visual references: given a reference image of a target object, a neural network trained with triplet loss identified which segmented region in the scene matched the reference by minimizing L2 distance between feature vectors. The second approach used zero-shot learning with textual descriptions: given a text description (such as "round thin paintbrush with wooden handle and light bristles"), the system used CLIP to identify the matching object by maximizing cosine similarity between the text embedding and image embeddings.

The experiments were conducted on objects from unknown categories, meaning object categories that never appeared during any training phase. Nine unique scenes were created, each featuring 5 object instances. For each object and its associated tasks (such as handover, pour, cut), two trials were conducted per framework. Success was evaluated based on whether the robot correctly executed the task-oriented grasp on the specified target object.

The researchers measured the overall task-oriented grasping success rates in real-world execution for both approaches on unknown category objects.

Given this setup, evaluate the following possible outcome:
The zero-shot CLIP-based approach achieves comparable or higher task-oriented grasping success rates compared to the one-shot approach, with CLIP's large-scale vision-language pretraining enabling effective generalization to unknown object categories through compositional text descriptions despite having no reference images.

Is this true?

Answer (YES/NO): NO